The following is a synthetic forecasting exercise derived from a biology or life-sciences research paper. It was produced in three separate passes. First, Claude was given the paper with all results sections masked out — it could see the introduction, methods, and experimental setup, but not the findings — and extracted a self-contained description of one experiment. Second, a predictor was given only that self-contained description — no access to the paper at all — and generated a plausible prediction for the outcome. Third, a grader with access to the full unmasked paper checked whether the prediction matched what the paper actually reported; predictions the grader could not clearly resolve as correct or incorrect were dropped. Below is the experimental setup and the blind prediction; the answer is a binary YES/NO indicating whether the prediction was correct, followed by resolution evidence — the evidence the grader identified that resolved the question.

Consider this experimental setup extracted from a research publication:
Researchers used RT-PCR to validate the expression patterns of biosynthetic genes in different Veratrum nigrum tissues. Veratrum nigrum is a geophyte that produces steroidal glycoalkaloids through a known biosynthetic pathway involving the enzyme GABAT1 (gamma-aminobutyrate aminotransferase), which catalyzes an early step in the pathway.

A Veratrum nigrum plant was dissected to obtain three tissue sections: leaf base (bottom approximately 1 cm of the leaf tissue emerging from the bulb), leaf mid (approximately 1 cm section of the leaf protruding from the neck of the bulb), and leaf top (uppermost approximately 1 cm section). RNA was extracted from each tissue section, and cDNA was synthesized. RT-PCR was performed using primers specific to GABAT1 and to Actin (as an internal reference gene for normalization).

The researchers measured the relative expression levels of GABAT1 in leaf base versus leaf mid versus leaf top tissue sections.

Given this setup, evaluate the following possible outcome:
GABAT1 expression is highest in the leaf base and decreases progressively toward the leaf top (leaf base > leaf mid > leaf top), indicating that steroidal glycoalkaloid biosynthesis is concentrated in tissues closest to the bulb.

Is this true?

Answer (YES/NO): YES